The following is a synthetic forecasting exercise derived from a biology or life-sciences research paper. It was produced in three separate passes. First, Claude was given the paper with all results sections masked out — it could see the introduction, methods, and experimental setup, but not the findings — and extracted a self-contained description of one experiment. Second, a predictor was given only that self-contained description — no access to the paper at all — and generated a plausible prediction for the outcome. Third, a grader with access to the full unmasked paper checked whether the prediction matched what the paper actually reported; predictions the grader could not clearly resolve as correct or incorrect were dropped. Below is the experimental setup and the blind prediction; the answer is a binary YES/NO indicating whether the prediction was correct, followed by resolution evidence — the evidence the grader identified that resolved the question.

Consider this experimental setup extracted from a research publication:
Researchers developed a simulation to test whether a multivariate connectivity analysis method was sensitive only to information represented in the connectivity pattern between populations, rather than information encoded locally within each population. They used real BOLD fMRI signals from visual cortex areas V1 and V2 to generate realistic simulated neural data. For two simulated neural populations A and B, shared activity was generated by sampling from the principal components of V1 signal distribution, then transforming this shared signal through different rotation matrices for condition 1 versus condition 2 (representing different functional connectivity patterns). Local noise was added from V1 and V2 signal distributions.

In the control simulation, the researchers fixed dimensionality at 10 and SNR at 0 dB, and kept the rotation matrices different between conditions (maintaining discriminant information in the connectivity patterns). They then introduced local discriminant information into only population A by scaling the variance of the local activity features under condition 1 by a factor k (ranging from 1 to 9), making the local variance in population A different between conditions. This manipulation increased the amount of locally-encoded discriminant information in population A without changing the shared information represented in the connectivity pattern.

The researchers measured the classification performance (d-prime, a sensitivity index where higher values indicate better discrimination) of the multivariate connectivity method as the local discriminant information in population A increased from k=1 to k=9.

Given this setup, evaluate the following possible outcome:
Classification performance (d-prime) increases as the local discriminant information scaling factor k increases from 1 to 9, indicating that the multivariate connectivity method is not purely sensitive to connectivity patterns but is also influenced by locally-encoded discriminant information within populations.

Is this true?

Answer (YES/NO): NO